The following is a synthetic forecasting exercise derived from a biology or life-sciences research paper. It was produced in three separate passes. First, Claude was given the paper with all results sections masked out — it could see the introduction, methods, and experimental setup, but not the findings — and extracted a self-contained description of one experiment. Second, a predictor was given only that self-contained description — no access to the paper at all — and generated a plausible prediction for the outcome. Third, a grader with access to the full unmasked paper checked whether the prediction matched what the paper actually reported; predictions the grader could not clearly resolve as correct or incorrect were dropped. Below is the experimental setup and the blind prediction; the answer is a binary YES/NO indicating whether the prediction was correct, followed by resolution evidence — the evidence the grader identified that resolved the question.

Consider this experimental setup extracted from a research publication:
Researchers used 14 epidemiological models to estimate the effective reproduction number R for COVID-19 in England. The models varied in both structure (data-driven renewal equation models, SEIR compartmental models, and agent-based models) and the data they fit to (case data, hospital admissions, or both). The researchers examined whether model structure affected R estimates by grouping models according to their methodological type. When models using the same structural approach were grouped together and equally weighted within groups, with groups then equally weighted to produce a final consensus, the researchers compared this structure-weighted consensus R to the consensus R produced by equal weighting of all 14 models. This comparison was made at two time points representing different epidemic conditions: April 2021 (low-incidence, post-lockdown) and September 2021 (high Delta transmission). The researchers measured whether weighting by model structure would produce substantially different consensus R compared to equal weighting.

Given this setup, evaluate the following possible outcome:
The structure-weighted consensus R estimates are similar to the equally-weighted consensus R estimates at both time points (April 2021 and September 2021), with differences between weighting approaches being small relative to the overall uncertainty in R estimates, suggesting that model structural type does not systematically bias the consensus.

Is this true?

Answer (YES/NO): YES